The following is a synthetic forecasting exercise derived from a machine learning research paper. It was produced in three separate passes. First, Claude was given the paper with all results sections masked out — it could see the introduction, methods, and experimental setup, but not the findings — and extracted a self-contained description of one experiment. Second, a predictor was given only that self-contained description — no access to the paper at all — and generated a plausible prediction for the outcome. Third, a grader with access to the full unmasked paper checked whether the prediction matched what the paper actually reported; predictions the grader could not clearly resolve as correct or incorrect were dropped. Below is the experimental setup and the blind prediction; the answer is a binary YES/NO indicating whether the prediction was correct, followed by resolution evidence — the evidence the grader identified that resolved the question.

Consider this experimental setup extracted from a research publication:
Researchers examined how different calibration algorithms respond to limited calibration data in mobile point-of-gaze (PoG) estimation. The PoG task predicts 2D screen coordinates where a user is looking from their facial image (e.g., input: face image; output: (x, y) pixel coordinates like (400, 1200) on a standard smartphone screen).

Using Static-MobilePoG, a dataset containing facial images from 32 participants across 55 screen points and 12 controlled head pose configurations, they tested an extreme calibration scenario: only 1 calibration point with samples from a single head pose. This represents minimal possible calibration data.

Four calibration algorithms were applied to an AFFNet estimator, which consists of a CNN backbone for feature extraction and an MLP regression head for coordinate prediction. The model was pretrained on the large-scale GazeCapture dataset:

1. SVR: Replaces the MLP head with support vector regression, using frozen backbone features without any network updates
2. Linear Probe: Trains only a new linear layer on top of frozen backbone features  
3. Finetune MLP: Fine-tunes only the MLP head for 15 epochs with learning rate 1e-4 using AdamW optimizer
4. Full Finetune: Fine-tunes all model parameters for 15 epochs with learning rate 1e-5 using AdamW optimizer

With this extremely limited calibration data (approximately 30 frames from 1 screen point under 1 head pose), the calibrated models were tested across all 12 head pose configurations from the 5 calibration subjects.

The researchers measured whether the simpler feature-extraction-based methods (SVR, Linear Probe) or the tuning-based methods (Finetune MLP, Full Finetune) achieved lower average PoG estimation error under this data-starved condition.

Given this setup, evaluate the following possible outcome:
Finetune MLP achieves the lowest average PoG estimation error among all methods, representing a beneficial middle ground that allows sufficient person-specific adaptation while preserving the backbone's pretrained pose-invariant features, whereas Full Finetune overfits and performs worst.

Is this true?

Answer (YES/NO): NO